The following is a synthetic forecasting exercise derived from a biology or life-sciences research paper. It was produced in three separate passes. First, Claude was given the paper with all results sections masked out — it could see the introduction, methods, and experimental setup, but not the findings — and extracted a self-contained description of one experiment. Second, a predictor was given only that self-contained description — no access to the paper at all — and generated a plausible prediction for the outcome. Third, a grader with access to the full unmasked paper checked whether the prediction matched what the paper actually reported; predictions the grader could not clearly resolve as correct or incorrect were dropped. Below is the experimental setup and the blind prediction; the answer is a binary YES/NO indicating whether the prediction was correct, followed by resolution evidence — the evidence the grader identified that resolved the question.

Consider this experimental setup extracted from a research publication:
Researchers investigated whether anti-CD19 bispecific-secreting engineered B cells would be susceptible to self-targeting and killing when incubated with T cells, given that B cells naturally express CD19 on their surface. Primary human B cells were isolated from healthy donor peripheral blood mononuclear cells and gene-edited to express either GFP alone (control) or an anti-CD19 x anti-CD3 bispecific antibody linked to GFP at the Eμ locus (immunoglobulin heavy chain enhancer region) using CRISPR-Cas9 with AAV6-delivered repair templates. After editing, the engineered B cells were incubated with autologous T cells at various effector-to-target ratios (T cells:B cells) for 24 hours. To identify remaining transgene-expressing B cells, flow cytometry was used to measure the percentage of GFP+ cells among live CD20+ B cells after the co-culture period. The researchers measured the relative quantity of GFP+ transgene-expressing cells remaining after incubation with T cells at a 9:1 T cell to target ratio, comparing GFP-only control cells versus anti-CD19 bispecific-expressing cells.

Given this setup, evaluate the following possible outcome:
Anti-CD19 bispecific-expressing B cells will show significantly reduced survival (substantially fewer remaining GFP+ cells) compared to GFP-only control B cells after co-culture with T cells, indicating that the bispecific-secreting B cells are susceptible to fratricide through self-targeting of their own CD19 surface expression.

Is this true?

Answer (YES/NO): YES